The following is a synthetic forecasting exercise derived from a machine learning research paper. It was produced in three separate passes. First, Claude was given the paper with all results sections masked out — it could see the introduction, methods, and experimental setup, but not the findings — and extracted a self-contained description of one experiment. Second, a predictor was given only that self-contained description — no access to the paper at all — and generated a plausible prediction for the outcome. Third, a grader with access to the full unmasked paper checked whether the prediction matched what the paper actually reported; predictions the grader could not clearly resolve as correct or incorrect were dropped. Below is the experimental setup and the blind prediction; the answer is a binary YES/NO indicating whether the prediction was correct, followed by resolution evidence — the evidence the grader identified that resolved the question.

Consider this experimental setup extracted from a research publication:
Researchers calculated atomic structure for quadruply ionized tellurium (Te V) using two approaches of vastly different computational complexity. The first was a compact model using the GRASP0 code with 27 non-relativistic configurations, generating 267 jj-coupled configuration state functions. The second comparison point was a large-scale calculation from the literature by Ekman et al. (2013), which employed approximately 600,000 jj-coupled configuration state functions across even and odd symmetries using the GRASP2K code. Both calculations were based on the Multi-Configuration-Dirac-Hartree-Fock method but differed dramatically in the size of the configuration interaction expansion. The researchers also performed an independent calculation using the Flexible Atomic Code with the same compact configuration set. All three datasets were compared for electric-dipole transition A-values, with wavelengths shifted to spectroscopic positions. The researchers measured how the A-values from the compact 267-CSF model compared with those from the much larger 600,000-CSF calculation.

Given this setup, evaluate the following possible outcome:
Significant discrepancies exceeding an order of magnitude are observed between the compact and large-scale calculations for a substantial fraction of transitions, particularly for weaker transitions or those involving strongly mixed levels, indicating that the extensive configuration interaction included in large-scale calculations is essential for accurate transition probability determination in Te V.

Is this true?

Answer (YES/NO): NO